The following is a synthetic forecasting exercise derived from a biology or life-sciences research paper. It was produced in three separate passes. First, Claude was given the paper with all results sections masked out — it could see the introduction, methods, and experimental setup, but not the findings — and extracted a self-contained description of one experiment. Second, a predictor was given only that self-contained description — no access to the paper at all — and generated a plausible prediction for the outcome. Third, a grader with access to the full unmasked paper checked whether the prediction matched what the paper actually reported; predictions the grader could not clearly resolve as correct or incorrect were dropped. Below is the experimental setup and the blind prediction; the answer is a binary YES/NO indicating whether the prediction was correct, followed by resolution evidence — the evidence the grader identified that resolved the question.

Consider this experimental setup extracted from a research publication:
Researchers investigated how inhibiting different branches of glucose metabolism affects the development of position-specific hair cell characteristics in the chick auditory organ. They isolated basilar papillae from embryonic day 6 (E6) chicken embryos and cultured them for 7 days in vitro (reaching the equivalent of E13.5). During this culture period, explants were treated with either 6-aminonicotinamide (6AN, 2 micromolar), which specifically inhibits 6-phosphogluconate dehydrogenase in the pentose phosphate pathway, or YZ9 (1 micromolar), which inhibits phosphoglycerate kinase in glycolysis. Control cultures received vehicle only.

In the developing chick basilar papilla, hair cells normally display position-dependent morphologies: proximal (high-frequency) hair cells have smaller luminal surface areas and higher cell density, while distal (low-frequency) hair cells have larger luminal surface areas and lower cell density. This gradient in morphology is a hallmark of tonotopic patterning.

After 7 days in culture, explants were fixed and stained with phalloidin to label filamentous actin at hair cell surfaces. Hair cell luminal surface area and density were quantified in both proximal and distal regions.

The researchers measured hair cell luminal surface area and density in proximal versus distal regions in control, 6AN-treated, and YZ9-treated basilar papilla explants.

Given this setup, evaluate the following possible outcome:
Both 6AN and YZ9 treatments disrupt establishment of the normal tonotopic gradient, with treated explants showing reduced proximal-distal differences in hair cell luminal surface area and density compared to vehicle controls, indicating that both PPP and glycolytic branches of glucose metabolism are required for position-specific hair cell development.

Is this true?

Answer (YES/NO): NO